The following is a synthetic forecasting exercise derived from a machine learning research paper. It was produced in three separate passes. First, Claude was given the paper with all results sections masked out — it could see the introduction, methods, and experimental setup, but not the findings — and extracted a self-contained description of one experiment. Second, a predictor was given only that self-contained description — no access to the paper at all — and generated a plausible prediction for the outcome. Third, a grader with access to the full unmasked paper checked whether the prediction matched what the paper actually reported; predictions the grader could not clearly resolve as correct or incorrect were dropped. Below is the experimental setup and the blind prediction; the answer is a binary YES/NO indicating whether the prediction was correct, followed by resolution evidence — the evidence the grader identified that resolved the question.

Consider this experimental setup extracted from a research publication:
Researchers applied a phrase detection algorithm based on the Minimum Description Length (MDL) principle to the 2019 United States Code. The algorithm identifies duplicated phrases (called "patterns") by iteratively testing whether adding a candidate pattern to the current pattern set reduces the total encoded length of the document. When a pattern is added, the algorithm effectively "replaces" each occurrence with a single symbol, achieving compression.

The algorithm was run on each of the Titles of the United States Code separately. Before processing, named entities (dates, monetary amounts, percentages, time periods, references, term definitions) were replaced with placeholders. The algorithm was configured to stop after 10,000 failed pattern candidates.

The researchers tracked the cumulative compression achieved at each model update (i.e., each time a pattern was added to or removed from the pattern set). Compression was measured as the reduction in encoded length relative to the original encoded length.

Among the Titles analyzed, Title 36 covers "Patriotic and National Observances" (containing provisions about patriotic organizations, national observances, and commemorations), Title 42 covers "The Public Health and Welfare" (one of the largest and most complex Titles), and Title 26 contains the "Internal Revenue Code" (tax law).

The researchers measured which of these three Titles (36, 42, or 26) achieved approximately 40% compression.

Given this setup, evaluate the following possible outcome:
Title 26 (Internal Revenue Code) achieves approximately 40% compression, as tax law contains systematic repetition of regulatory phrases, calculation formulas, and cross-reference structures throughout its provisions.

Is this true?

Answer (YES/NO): NO